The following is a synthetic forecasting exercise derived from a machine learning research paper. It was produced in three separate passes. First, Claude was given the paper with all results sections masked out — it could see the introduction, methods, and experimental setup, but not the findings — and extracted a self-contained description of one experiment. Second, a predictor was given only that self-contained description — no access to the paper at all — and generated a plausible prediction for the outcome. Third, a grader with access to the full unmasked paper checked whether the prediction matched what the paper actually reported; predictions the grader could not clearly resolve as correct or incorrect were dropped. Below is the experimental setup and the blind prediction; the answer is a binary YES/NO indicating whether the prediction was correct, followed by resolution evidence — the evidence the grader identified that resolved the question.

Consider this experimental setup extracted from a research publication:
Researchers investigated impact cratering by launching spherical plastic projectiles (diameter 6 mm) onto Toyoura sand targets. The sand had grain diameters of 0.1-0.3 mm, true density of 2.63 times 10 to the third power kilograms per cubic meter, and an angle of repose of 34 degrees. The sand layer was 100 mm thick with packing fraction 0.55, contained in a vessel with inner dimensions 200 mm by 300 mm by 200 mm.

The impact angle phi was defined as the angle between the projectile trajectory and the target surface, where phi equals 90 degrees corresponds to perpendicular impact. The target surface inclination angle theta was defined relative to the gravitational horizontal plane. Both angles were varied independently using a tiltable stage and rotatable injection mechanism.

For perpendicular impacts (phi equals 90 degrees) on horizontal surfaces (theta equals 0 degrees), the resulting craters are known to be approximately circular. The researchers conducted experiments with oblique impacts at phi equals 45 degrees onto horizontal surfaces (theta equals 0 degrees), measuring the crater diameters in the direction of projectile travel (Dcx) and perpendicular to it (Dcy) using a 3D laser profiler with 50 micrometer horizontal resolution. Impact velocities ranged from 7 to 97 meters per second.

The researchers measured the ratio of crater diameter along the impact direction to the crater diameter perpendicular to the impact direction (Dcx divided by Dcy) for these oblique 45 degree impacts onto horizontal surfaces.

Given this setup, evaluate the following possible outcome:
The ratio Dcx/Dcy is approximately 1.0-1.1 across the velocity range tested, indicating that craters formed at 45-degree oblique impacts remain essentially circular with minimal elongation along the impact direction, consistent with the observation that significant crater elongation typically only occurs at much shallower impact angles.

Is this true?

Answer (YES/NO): YES